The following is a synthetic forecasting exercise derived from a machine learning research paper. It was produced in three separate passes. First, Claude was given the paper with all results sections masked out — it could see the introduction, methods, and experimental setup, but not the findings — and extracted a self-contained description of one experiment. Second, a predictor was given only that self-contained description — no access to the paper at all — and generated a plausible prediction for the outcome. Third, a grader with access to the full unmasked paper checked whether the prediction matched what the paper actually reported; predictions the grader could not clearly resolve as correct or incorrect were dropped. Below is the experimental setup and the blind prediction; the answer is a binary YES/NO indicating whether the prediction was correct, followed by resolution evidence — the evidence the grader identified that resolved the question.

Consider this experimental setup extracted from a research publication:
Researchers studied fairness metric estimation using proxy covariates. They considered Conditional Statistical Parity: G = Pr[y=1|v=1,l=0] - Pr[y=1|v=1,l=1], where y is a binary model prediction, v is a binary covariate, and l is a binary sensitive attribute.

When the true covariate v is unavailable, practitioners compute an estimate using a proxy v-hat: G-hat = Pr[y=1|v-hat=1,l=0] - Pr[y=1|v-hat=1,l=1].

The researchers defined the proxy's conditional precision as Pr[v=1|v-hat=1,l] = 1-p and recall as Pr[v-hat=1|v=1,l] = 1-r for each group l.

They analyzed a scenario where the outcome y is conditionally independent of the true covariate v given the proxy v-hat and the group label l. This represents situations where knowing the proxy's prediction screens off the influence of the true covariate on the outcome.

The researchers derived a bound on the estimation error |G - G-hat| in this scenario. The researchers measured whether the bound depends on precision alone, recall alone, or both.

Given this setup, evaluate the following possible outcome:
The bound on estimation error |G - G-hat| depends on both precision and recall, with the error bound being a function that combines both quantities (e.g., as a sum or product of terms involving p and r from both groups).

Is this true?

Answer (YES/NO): NO